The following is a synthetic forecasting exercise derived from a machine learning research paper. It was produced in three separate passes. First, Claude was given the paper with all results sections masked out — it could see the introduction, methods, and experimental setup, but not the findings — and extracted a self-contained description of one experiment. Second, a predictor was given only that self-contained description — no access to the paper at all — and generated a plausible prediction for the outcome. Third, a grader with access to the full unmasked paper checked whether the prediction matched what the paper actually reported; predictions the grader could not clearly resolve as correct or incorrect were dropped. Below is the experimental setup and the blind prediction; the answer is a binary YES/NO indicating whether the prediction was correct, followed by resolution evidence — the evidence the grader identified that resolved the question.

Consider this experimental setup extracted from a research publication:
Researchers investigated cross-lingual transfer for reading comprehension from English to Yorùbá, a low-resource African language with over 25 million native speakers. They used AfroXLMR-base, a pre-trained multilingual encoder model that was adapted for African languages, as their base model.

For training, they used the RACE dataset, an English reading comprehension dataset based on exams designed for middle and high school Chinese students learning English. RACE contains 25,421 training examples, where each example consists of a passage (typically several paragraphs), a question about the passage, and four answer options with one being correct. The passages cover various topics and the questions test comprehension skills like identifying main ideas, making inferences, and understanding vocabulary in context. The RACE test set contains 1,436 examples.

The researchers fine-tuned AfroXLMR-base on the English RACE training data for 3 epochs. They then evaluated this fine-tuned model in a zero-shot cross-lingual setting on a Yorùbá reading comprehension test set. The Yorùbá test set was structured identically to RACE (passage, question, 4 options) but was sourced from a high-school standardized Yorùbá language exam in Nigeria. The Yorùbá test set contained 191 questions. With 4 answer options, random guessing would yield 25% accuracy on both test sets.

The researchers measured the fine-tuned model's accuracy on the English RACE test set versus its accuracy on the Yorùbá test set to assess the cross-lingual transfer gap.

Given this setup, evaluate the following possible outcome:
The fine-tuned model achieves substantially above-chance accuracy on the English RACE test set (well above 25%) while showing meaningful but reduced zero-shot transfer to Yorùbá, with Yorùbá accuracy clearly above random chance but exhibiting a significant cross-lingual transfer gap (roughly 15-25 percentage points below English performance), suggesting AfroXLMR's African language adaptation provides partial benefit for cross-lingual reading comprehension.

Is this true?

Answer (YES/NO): NO